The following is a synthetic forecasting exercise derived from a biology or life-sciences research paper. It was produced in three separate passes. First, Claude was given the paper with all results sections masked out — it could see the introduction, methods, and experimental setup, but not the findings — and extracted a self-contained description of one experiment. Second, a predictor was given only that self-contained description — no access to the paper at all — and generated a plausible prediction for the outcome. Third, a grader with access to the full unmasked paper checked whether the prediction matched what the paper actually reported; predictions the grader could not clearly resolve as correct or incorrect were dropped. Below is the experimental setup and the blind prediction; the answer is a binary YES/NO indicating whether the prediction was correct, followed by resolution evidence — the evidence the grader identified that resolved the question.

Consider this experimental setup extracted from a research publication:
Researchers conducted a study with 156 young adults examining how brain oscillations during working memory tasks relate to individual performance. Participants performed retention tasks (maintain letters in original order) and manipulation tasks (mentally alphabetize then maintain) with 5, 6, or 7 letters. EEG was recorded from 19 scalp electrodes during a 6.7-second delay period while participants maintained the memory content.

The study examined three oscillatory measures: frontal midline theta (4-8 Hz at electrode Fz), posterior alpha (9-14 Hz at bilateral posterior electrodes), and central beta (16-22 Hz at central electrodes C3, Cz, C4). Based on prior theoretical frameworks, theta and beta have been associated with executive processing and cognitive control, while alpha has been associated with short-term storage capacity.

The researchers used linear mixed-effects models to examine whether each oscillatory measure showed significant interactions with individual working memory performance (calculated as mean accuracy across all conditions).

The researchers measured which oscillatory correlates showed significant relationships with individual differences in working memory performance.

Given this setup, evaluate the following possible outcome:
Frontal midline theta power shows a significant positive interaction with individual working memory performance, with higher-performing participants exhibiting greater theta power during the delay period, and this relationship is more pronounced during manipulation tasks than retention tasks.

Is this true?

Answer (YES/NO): NO